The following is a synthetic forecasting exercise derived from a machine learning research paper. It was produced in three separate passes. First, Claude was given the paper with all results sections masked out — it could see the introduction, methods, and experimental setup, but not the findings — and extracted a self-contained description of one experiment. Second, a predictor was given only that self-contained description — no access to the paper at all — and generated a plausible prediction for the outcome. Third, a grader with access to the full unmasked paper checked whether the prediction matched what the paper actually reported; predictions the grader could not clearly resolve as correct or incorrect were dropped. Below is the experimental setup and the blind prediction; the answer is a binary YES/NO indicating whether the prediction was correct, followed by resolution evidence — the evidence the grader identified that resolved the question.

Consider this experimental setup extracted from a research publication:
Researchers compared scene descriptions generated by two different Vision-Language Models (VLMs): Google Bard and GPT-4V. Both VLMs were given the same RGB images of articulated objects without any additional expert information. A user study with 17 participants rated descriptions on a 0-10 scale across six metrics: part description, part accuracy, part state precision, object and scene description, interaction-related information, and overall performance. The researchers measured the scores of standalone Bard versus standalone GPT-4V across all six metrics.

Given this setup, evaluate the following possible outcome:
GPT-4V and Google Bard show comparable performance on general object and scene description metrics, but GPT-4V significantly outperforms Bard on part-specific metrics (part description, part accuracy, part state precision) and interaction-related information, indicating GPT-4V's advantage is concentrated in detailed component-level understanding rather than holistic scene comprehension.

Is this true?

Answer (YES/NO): NO